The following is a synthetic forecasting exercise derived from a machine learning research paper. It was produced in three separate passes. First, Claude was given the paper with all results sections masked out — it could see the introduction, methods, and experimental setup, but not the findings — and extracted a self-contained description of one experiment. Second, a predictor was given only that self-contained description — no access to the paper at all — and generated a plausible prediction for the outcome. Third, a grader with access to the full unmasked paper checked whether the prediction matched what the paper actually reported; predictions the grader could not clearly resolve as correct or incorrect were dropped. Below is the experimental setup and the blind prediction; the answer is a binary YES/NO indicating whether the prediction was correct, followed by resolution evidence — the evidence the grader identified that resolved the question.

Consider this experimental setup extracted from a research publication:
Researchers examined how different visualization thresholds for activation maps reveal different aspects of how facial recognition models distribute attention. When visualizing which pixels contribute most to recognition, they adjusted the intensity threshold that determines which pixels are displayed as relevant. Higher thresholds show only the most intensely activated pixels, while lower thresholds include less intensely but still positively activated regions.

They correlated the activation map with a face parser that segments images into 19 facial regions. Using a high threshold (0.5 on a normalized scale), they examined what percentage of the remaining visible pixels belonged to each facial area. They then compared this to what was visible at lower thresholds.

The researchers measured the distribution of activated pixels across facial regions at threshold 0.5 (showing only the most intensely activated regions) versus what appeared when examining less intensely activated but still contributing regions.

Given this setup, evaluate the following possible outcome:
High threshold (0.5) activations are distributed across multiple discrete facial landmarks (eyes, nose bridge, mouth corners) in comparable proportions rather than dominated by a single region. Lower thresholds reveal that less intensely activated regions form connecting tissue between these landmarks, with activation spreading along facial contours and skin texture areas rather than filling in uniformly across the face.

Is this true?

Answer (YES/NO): NO